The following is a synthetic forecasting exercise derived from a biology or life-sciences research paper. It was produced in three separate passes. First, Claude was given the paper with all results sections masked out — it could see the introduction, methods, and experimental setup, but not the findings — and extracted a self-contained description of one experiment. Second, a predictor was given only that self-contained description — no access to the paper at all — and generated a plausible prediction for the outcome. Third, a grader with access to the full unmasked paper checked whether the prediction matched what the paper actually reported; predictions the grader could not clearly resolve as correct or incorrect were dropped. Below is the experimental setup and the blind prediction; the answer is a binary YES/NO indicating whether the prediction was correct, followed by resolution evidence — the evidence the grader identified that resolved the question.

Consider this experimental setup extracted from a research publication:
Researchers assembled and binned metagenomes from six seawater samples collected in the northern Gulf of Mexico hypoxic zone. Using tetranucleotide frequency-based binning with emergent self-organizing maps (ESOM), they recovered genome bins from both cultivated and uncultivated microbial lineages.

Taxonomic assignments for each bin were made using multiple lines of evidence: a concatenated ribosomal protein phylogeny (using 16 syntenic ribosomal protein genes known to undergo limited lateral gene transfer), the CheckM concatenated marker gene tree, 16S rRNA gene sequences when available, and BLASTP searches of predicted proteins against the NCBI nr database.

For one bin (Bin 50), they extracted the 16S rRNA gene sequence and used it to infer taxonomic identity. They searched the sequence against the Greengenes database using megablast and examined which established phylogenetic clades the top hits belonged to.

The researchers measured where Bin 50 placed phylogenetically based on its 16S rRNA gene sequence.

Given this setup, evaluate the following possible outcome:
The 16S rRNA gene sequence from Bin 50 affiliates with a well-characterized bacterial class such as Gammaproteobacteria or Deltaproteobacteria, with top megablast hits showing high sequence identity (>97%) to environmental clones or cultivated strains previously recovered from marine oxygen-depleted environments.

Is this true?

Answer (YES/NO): NO